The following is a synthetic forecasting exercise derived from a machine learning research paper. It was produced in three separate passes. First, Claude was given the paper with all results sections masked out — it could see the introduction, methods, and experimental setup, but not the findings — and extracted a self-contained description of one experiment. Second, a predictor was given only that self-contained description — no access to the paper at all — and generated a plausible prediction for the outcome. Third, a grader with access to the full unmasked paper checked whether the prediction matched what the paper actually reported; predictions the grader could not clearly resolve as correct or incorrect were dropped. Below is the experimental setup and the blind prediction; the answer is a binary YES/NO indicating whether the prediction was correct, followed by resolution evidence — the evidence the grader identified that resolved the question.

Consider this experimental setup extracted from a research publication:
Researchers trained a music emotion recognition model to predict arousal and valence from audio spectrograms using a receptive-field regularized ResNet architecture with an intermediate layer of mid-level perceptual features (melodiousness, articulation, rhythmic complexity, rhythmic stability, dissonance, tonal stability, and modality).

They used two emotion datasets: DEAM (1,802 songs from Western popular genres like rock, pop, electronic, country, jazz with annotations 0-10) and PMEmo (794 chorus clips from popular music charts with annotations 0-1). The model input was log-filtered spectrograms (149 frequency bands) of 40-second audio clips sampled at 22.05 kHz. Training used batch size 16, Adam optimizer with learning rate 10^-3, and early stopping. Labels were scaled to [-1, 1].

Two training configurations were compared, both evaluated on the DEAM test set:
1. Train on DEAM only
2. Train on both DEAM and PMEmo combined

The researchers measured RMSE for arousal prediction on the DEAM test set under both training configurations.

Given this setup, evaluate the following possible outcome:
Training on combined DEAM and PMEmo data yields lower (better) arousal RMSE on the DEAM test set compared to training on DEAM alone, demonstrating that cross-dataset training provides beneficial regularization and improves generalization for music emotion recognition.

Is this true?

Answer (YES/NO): NO